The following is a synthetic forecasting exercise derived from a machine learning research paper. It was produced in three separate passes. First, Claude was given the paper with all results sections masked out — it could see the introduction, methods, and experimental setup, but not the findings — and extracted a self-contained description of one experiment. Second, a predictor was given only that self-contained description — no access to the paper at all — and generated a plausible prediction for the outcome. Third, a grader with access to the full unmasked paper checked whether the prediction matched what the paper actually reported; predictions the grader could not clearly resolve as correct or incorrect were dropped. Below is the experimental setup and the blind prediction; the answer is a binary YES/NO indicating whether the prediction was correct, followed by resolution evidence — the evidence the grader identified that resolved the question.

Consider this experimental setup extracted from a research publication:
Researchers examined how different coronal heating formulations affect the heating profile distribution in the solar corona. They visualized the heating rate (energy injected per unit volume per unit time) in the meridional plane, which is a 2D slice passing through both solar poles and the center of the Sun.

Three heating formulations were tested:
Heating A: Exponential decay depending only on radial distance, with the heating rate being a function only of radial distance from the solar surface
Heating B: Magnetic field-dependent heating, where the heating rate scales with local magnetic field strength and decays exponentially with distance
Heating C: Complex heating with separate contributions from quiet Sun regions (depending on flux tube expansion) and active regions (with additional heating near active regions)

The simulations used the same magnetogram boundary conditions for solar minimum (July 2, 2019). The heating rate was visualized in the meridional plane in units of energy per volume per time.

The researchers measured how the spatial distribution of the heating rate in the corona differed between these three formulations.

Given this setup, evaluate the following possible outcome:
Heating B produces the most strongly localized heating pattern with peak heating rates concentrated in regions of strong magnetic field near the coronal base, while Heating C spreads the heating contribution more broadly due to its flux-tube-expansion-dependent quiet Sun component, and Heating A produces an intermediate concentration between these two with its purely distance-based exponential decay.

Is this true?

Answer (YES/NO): NO